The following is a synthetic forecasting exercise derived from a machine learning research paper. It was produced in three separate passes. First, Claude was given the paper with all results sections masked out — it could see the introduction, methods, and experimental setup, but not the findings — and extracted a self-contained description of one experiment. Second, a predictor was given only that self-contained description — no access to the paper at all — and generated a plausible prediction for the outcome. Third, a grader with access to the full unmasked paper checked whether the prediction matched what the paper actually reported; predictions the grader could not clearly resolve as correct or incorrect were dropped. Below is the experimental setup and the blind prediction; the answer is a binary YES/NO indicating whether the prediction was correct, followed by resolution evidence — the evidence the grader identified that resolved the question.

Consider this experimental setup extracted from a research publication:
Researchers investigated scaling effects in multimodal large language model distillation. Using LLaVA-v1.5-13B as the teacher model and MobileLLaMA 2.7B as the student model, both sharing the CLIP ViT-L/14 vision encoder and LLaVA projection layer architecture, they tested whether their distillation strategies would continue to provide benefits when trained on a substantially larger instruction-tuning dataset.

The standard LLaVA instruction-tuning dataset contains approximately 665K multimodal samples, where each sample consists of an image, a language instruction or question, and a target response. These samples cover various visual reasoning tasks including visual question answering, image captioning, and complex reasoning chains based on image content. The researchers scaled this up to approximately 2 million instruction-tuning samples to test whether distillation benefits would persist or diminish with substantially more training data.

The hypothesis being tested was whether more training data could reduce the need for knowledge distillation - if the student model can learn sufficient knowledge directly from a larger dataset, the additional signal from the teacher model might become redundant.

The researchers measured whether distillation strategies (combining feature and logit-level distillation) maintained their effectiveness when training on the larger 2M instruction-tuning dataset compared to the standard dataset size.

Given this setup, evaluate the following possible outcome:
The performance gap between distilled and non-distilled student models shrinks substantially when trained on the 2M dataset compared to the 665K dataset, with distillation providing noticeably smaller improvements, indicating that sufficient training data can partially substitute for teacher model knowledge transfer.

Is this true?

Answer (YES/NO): YES